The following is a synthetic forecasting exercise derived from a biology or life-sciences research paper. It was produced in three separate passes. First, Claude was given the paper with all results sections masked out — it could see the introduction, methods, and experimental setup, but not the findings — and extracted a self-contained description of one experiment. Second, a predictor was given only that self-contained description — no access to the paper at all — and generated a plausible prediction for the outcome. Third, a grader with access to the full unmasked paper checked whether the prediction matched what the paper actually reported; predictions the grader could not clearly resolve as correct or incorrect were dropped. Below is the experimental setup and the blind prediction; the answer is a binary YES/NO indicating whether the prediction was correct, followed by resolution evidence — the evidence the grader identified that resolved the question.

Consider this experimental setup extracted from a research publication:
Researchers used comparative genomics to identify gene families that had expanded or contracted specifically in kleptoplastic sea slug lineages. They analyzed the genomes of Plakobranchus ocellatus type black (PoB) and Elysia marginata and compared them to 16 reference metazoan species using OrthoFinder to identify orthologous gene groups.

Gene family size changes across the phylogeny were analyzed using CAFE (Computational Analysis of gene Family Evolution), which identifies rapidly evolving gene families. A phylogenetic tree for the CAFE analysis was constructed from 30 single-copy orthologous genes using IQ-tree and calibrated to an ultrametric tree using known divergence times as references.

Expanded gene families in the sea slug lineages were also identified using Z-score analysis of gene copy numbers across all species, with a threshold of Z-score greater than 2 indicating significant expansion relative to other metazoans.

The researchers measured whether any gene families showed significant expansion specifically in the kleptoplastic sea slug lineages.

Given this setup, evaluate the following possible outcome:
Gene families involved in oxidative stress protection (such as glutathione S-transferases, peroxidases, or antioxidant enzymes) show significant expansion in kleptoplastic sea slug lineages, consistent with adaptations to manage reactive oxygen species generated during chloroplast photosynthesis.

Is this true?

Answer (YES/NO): NO